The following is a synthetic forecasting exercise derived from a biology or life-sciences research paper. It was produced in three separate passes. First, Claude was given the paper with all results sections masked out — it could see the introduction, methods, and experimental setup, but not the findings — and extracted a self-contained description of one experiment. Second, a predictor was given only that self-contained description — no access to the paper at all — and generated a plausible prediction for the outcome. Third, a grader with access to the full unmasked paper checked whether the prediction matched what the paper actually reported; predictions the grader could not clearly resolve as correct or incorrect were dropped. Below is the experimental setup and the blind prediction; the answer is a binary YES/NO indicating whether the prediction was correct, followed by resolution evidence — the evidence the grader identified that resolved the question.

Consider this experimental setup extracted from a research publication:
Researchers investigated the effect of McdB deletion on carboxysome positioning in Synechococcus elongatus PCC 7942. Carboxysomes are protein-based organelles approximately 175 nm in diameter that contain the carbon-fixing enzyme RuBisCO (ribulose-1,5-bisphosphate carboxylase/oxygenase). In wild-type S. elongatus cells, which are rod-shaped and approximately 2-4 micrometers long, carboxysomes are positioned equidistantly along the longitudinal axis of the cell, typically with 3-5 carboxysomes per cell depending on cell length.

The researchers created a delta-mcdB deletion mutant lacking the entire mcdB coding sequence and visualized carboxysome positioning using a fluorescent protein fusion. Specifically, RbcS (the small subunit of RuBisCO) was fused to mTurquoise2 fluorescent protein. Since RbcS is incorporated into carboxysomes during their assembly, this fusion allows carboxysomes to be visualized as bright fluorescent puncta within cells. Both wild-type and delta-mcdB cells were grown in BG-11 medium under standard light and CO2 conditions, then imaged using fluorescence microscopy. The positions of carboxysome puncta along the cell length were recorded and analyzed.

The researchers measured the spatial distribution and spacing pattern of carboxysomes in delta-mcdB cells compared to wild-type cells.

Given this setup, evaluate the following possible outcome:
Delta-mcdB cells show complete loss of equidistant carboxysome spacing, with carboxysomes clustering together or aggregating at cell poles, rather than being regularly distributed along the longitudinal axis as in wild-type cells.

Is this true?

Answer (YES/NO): YES